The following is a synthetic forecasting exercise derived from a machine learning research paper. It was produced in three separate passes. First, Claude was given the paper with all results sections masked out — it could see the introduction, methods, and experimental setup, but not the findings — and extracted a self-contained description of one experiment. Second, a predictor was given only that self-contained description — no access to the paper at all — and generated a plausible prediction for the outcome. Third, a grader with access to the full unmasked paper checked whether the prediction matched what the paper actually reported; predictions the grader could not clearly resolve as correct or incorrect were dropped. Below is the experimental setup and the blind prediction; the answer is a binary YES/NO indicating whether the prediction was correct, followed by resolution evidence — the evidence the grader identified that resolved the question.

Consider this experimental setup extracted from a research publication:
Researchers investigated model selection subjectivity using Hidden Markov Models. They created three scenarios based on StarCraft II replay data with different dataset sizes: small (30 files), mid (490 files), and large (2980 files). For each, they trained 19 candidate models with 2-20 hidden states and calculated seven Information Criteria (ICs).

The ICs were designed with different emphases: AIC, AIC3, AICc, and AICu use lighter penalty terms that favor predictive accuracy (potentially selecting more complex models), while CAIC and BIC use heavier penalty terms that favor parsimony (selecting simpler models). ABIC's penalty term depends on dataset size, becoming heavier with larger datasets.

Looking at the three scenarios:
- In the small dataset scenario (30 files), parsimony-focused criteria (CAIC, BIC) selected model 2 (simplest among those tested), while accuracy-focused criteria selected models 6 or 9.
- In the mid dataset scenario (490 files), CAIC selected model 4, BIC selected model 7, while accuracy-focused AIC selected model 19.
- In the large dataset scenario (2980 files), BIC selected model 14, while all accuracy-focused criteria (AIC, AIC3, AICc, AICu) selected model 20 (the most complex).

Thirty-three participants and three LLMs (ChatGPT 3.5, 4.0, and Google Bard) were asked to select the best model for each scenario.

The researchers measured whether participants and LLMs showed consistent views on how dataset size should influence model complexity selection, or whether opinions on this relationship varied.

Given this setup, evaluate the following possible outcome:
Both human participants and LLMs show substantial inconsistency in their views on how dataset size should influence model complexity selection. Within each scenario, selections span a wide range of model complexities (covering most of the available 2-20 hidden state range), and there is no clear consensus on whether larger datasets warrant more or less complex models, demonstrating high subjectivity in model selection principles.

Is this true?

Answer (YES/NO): NO